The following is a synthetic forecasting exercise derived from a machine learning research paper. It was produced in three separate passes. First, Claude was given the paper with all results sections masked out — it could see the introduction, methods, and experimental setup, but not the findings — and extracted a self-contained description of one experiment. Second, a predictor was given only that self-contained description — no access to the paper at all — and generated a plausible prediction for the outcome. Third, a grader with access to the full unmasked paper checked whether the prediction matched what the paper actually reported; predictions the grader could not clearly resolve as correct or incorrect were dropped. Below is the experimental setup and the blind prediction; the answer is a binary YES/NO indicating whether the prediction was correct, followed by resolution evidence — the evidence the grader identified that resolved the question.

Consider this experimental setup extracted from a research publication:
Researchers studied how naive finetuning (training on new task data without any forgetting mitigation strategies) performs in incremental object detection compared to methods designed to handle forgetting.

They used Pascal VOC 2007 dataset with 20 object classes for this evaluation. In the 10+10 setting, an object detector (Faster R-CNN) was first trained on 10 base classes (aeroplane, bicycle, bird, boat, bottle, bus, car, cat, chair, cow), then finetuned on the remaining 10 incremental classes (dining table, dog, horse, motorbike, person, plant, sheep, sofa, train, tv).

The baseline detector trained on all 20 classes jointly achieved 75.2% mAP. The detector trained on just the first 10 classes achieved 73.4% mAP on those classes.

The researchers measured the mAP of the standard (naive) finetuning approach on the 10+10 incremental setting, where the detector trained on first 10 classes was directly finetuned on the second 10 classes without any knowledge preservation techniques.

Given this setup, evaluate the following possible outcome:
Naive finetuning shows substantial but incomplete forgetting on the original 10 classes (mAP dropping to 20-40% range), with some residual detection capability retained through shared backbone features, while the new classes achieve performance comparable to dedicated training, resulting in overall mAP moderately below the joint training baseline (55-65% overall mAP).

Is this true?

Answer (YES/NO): NO